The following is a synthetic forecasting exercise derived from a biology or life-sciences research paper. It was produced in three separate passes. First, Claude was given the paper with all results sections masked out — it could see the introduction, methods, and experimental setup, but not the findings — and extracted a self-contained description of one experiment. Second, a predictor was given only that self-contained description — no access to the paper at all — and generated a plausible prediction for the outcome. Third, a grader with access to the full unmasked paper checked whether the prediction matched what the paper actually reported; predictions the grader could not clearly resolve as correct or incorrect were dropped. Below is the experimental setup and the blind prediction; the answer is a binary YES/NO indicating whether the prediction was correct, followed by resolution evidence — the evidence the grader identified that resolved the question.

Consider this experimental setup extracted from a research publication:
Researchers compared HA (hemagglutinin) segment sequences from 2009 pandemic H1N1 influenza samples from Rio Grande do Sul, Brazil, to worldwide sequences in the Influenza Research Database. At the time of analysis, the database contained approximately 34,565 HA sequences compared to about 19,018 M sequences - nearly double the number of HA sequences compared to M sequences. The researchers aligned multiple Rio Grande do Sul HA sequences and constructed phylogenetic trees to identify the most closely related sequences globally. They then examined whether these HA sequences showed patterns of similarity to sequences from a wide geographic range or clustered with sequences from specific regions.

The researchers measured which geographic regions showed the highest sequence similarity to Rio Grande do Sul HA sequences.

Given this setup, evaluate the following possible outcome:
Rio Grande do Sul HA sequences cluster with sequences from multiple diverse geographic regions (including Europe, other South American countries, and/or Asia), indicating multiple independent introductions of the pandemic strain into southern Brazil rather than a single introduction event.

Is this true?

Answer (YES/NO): NO